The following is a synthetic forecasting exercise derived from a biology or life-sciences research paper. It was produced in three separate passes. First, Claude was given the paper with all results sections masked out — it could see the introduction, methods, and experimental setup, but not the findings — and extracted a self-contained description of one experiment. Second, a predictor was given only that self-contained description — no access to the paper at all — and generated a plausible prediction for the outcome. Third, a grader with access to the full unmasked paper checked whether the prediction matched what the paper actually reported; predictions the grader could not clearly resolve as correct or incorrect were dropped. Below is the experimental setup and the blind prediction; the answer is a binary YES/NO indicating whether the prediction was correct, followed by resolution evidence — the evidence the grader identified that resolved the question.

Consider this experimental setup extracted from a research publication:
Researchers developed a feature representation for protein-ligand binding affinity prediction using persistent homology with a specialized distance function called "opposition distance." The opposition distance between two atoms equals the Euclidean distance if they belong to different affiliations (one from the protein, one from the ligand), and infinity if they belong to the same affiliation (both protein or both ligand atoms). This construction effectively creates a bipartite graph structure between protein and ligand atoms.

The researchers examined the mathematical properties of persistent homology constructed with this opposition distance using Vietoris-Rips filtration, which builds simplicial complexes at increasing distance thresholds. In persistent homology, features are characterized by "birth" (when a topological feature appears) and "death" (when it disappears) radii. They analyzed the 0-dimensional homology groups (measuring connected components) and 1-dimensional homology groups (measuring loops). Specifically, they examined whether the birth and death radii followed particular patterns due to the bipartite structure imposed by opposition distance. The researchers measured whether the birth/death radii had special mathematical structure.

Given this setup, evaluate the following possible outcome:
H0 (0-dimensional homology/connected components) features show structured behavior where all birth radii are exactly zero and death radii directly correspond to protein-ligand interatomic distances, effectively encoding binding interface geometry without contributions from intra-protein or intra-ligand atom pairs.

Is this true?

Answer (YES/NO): YES